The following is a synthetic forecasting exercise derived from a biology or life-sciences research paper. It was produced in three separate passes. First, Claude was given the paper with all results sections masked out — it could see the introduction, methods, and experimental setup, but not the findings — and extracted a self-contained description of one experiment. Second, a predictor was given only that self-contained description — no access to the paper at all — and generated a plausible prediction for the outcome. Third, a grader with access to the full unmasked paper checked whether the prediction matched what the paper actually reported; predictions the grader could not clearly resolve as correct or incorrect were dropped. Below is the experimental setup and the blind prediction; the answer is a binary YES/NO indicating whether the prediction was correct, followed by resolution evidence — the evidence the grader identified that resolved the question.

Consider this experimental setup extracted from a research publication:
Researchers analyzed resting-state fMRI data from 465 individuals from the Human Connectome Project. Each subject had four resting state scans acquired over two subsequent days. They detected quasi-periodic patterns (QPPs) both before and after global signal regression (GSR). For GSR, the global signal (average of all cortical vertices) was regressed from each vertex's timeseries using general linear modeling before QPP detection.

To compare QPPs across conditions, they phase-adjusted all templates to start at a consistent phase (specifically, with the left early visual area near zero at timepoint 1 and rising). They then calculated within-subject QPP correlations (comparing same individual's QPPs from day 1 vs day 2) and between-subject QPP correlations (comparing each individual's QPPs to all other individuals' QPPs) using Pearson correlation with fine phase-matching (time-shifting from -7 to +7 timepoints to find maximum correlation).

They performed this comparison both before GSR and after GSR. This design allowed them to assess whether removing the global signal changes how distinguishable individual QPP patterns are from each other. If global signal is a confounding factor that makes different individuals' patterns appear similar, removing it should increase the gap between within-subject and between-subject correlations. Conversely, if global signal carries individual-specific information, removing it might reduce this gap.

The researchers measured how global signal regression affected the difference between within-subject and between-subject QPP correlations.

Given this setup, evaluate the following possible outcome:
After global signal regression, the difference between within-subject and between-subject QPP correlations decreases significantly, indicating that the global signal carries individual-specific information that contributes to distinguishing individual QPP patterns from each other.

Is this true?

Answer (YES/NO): NO